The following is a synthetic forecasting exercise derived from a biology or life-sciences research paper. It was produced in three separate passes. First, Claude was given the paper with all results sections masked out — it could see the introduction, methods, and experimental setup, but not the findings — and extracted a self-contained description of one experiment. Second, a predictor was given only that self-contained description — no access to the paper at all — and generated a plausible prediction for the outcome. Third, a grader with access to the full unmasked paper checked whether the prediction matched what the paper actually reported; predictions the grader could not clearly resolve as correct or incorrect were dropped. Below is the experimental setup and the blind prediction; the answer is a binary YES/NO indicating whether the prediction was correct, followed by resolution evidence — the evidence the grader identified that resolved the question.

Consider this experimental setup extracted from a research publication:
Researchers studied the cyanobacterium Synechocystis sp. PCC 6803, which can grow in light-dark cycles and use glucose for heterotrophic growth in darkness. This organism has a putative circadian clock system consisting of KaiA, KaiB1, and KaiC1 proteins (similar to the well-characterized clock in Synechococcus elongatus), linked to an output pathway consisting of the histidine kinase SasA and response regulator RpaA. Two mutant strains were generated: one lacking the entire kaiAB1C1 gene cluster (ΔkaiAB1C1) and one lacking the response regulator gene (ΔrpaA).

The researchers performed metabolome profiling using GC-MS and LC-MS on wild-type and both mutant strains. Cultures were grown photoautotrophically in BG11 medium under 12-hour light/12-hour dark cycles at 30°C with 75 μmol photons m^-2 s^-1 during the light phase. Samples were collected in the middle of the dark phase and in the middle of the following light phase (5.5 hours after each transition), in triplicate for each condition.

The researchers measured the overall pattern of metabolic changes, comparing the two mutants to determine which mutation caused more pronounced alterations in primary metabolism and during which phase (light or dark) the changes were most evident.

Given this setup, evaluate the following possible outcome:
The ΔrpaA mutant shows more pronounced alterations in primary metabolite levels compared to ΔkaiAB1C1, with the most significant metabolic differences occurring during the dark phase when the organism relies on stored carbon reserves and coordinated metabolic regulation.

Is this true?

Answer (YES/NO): YES